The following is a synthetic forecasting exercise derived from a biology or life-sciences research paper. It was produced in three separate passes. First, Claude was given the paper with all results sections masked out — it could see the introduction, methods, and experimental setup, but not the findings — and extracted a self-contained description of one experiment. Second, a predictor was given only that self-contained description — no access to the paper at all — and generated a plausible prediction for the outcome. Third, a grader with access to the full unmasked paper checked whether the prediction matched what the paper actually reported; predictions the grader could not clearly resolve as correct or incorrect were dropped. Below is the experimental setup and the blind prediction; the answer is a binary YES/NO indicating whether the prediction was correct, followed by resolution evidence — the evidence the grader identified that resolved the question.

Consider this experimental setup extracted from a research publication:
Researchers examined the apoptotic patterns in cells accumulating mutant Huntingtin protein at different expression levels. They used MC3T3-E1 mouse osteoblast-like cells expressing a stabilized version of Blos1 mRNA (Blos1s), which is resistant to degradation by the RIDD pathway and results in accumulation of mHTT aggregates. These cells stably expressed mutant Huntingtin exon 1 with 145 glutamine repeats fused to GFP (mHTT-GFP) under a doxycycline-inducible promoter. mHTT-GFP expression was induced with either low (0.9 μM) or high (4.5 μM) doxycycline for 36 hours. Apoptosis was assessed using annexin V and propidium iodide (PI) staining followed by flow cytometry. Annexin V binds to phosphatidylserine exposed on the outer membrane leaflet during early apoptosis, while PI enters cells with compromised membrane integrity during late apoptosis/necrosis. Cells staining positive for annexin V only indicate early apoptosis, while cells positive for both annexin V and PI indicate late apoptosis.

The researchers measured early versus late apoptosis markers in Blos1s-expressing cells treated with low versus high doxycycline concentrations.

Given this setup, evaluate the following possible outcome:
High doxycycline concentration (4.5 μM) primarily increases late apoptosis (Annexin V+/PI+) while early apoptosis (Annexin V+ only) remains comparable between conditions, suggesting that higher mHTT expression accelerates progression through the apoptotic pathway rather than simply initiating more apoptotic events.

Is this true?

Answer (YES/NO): NO